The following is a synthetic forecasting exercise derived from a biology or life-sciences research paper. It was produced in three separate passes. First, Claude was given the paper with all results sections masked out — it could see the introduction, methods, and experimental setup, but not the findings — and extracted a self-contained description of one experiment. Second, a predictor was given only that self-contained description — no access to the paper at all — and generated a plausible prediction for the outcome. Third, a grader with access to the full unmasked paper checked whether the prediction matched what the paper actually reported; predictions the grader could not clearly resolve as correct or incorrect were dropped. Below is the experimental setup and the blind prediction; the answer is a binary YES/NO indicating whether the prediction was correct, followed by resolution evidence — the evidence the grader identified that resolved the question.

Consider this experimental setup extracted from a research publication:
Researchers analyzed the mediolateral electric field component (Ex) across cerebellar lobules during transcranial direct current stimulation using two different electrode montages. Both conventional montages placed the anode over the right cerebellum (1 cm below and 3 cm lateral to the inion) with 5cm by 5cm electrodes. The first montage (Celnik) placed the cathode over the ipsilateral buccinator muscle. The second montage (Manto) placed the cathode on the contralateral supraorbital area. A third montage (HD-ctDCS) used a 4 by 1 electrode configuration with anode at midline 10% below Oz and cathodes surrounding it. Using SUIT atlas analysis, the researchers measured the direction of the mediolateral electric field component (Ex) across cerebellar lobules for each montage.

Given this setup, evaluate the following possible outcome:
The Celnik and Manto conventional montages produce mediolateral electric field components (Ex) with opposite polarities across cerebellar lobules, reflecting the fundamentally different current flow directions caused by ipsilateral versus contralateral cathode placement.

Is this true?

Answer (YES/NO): NO